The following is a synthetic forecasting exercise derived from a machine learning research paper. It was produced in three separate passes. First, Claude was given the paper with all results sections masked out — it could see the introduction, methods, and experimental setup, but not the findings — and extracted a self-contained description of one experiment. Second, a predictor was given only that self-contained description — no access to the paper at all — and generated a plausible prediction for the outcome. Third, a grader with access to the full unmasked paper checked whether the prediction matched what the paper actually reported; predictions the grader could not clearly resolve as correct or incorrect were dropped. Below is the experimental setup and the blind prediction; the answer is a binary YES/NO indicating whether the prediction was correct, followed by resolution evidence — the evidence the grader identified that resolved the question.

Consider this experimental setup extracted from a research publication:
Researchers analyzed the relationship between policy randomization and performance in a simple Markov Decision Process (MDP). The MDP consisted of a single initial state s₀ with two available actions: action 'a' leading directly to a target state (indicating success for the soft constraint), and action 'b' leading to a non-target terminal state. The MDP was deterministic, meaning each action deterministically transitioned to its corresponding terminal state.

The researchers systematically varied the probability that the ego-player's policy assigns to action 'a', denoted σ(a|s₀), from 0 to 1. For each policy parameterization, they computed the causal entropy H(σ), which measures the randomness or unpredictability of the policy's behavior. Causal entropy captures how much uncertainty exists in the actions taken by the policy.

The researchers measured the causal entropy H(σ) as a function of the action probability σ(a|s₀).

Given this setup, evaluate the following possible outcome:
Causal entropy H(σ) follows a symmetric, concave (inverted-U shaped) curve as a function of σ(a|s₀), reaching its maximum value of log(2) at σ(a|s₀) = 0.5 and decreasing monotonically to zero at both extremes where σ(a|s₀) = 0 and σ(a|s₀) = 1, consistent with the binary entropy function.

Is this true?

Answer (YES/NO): YES